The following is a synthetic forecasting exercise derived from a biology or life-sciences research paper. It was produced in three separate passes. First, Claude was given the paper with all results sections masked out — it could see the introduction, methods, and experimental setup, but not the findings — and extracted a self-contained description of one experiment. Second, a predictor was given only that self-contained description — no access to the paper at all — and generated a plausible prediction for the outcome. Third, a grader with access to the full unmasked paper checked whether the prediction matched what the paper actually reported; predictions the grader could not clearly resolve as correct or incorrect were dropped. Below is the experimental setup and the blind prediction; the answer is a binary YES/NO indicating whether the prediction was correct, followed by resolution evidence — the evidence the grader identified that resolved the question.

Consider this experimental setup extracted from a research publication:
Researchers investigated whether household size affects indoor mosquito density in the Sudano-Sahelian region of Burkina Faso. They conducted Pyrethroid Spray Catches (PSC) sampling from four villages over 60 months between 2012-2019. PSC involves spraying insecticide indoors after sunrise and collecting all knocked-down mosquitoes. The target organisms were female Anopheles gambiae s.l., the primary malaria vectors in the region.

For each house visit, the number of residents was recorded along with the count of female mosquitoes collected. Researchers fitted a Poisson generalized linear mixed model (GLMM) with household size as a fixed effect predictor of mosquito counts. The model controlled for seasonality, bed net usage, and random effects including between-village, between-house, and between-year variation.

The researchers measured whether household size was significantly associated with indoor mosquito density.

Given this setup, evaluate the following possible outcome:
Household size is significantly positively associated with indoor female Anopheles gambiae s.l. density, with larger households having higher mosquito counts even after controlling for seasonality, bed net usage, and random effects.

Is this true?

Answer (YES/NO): YES